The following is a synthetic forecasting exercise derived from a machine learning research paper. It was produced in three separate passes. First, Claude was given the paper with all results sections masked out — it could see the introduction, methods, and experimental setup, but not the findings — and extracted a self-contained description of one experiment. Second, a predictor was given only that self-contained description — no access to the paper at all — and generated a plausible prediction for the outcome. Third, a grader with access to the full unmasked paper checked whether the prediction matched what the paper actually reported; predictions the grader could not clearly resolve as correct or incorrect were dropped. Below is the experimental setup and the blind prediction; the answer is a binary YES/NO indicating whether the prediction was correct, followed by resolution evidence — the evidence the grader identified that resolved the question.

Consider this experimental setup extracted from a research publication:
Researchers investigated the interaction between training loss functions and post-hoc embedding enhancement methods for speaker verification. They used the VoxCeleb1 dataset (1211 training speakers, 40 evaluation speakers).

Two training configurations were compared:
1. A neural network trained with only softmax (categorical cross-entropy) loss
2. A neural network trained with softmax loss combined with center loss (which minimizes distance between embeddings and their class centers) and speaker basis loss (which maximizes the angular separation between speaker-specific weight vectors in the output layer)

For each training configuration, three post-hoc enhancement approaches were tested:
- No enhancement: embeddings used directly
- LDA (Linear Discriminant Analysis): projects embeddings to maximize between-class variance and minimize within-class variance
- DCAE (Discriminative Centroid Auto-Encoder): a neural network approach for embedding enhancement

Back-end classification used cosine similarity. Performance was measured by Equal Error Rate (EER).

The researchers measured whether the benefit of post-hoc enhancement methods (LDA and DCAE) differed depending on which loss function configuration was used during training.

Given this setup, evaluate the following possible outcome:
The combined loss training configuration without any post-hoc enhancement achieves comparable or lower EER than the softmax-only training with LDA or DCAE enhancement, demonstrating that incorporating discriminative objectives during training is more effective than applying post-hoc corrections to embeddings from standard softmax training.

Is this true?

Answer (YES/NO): YES